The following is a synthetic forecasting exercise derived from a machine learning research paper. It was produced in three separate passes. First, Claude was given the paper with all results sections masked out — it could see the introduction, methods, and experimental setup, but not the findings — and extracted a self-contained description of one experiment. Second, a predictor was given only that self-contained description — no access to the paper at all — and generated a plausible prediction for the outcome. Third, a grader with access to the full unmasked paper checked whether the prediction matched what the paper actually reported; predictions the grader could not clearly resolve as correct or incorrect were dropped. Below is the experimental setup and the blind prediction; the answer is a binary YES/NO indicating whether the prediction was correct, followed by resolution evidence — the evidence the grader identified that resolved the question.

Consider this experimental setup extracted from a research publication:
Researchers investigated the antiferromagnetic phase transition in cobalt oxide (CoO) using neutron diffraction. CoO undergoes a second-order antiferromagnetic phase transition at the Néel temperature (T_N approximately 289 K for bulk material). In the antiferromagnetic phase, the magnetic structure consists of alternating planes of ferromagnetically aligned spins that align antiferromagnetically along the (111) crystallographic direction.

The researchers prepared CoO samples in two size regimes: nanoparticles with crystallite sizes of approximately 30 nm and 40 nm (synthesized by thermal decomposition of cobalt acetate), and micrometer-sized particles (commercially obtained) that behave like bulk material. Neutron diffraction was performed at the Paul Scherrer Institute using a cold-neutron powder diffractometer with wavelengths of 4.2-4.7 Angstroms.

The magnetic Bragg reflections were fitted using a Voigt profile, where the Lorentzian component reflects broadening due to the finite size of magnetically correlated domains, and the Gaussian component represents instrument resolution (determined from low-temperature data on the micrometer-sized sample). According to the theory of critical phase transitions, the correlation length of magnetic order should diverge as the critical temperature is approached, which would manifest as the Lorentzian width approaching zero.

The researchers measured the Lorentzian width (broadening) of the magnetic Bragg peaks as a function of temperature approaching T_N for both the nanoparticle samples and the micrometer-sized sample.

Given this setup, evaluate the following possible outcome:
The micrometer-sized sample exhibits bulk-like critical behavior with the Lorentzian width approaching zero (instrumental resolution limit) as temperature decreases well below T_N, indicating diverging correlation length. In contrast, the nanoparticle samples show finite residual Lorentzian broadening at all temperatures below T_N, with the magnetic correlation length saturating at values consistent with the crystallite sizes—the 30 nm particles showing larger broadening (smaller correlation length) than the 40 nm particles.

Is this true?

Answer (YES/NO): NO